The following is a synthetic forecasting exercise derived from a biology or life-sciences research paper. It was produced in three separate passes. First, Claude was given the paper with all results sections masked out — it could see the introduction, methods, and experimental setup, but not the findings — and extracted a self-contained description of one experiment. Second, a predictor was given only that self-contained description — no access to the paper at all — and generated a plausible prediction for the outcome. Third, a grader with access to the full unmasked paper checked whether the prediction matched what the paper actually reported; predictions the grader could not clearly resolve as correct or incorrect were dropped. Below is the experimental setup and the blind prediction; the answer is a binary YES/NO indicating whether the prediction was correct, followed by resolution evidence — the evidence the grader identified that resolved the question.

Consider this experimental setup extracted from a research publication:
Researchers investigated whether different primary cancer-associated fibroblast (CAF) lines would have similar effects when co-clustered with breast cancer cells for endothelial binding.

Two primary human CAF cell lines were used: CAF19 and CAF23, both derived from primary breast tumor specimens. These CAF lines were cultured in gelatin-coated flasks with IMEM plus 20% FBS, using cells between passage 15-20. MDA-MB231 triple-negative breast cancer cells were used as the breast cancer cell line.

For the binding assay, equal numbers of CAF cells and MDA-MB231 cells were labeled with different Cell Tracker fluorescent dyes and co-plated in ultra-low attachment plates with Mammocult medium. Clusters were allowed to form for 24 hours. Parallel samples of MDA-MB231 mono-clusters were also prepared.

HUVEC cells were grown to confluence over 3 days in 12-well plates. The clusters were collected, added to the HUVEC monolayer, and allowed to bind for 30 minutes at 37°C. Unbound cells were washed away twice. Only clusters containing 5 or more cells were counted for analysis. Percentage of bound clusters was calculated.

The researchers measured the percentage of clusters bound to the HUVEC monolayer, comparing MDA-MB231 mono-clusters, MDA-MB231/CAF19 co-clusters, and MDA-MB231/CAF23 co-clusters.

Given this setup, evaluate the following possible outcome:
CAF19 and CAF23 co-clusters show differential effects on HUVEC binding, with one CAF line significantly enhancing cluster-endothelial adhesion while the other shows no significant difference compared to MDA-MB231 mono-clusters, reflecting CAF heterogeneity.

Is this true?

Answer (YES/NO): NO